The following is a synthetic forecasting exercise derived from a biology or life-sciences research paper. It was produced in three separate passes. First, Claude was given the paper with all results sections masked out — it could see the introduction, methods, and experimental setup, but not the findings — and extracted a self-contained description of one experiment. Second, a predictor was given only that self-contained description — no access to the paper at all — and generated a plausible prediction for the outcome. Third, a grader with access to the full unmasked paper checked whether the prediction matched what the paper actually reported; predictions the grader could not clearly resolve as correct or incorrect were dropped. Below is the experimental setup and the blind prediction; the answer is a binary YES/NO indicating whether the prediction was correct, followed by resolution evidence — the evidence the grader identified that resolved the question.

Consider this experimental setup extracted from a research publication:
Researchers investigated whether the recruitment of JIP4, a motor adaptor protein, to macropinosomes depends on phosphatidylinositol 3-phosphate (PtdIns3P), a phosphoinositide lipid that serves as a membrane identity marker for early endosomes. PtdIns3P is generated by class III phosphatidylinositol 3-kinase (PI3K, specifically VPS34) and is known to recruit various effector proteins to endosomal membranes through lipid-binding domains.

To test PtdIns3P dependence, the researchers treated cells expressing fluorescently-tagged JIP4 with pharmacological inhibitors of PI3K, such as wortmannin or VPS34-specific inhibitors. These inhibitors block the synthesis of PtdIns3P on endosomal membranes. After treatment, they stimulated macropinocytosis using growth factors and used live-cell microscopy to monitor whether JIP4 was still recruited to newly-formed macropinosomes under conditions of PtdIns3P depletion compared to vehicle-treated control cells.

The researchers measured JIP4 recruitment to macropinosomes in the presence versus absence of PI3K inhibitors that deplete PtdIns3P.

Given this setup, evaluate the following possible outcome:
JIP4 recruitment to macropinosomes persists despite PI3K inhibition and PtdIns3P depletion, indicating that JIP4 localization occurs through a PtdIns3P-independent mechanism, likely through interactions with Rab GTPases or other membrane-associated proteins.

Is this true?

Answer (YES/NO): NO